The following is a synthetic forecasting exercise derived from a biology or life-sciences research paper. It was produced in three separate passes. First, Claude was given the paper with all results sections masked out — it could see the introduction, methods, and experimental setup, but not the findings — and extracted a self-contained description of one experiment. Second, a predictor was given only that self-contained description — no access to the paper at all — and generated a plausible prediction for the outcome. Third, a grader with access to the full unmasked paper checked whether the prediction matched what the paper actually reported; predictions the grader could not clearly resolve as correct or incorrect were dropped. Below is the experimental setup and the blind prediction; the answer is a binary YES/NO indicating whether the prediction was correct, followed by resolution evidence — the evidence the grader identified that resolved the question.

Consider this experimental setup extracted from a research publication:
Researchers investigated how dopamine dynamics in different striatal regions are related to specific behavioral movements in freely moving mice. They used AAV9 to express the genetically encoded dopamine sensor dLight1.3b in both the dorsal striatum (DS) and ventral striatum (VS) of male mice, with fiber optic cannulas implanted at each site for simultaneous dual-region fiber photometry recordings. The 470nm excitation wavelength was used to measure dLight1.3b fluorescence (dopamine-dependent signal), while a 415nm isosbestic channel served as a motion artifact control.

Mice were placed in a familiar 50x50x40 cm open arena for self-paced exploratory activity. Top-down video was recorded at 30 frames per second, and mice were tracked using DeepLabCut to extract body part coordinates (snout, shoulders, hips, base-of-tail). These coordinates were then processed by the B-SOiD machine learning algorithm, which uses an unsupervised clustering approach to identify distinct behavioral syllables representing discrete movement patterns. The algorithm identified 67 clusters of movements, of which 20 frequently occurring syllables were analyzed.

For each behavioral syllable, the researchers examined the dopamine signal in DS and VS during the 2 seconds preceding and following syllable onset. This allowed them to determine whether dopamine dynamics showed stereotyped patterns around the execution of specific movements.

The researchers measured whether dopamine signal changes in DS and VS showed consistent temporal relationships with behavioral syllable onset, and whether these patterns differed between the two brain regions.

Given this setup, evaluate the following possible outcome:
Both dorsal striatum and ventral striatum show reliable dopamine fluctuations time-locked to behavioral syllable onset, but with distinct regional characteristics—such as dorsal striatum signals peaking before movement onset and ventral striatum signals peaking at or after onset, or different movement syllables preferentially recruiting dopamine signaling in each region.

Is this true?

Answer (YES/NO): YES